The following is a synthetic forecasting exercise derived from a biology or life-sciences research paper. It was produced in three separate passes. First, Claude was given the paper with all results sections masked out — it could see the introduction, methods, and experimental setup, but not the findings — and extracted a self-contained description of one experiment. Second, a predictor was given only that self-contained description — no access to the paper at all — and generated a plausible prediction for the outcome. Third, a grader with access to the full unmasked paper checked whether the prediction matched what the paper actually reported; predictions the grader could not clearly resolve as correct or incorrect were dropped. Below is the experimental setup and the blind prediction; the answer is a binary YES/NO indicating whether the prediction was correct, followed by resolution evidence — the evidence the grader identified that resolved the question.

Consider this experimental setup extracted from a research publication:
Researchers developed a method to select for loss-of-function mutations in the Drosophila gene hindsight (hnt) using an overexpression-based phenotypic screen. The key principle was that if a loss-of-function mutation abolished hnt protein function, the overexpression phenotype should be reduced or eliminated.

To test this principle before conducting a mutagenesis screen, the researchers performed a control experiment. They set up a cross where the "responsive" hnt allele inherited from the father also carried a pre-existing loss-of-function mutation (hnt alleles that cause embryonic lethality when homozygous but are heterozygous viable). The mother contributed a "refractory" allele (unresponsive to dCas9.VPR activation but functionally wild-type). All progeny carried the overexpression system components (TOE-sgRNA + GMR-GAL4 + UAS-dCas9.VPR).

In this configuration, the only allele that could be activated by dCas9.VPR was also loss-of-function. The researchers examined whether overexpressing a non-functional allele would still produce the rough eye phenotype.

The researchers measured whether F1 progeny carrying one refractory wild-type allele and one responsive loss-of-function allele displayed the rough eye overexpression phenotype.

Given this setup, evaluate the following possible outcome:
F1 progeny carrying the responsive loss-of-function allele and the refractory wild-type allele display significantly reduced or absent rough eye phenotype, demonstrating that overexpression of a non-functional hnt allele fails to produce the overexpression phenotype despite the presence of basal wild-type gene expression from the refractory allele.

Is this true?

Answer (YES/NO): YES